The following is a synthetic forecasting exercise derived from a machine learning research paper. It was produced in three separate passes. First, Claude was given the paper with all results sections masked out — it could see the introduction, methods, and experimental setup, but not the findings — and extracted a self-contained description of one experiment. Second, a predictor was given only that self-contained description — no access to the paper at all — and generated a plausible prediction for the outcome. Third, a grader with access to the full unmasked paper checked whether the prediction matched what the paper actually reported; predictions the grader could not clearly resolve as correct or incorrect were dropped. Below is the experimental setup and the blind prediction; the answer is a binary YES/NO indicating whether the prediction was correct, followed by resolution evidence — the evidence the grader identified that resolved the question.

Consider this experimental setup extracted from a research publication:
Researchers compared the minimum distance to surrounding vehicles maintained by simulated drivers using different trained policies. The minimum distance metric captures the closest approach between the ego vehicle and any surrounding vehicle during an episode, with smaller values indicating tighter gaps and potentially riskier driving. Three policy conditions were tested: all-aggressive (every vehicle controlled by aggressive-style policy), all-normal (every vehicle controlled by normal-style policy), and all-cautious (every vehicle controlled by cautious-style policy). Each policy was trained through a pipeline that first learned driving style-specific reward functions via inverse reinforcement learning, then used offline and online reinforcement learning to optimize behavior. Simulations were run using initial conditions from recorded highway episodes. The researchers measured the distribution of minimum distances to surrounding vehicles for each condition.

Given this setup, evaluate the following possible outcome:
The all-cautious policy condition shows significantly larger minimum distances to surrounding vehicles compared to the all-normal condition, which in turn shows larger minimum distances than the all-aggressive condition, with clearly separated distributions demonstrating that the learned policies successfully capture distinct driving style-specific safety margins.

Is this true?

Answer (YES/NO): NO